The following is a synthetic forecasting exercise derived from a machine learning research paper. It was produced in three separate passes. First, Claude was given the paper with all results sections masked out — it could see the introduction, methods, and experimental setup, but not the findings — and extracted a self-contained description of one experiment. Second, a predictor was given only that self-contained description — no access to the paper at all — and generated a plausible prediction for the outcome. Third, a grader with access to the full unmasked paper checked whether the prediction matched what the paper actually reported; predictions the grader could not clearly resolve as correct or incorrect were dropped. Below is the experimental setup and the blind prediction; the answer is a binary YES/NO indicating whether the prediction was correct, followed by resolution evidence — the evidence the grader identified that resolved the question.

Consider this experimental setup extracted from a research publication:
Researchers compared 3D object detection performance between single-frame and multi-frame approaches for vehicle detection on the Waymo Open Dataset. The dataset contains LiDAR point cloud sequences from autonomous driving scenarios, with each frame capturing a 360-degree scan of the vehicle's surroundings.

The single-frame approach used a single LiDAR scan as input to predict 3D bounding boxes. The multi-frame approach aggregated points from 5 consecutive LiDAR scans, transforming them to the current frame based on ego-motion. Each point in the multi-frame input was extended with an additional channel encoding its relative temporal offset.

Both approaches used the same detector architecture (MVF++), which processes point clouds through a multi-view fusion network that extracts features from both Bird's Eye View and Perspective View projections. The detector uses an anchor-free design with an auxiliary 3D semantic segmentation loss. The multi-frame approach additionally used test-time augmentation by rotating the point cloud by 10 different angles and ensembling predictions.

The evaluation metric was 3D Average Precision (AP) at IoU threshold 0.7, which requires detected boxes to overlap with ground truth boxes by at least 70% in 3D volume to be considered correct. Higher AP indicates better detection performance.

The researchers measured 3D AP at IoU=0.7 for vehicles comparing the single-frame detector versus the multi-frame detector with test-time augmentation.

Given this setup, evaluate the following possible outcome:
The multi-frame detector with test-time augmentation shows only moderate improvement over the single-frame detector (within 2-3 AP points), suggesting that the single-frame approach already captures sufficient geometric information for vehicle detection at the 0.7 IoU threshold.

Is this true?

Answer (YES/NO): NO